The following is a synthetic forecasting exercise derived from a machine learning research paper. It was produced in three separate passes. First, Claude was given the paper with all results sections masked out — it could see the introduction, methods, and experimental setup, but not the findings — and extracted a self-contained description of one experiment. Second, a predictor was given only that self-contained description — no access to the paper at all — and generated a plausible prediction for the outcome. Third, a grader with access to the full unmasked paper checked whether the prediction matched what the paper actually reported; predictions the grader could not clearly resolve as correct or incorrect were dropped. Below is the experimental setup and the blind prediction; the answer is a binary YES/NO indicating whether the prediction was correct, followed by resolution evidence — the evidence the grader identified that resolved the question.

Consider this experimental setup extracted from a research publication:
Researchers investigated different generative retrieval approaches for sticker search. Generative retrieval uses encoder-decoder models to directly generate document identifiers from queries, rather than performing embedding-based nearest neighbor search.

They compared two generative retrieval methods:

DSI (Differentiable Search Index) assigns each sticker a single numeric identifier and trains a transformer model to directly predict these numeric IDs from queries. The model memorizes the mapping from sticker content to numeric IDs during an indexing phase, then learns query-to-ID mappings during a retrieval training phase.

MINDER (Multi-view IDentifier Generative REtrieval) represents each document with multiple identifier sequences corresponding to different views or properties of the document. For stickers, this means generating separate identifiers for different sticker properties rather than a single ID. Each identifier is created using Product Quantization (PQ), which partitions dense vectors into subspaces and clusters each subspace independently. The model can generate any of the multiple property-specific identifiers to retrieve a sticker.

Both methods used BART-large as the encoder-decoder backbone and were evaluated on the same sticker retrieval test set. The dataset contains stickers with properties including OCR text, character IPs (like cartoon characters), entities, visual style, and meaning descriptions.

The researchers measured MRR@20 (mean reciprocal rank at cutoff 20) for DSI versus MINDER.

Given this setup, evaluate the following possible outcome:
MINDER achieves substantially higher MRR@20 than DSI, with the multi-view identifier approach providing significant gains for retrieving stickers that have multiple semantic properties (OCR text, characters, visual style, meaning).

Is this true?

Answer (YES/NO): YES